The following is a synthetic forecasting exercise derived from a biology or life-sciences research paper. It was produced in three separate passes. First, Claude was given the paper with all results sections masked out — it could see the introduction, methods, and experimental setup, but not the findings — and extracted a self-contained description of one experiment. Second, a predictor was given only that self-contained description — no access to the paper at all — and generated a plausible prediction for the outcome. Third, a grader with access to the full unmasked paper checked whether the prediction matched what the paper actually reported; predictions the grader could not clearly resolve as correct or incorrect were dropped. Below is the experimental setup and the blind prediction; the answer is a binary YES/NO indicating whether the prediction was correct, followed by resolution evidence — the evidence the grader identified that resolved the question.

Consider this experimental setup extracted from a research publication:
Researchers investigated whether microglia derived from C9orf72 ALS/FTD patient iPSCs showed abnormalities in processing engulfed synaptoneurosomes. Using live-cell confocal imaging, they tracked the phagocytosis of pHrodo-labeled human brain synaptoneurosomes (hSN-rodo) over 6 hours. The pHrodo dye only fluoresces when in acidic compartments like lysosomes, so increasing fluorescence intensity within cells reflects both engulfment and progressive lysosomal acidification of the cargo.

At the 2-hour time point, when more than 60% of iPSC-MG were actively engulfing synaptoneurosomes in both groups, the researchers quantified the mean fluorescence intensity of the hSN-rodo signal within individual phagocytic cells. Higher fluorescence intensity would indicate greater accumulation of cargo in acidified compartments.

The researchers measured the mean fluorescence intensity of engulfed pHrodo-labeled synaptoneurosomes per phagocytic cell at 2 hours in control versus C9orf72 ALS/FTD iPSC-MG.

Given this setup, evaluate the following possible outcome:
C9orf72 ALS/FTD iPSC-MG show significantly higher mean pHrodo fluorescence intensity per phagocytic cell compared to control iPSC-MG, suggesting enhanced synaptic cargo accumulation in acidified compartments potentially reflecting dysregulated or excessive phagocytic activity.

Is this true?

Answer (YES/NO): YES